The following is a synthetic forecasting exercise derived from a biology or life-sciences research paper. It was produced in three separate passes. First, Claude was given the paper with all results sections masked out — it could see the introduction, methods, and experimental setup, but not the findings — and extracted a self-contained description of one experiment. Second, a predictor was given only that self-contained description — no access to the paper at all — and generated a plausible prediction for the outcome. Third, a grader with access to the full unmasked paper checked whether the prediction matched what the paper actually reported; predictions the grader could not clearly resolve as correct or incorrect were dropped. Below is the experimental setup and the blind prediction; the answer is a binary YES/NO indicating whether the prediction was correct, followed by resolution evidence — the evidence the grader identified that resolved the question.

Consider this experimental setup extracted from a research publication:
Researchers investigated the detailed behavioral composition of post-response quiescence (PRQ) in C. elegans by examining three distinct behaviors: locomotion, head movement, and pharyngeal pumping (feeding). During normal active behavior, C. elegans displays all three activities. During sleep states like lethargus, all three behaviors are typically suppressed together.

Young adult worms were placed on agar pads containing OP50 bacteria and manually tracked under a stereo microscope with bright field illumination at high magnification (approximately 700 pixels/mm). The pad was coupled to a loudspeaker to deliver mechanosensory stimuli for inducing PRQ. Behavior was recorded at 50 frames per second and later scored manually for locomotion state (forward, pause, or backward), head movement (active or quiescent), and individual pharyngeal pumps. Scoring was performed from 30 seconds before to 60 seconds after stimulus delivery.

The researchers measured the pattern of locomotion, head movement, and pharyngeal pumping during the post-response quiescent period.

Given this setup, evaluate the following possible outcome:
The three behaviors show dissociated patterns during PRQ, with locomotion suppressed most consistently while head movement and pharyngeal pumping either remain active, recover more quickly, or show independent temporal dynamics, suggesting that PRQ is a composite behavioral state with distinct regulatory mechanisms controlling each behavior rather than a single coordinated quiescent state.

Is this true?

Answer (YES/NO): NO